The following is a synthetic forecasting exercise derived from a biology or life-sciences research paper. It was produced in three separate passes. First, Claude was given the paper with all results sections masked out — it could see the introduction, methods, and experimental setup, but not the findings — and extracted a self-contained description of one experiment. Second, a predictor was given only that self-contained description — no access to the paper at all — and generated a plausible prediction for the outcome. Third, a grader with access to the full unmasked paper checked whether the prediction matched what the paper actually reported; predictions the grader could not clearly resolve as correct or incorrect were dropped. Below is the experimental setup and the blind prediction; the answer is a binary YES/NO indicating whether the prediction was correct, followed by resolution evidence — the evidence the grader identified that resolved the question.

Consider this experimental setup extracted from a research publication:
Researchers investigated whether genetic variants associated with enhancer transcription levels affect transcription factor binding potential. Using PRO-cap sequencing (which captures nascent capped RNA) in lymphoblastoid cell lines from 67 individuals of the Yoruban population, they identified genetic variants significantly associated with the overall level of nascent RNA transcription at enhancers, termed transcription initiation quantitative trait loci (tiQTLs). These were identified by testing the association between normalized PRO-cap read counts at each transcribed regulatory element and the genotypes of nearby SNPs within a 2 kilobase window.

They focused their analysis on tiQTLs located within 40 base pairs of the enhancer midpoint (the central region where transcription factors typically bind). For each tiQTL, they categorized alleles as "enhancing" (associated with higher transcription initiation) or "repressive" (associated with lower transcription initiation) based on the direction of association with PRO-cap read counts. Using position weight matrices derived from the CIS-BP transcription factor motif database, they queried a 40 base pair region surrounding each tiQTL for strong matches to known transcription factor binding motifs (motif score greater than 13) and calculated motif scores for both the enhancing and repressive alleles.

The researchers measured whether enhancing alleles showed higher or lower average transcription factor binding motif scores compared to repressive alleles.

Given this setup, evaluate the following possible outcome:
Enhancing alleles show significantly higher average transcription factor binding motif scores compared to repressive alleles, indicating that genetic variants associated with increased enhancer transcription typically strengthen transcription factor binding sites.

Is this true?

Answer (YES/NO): YES